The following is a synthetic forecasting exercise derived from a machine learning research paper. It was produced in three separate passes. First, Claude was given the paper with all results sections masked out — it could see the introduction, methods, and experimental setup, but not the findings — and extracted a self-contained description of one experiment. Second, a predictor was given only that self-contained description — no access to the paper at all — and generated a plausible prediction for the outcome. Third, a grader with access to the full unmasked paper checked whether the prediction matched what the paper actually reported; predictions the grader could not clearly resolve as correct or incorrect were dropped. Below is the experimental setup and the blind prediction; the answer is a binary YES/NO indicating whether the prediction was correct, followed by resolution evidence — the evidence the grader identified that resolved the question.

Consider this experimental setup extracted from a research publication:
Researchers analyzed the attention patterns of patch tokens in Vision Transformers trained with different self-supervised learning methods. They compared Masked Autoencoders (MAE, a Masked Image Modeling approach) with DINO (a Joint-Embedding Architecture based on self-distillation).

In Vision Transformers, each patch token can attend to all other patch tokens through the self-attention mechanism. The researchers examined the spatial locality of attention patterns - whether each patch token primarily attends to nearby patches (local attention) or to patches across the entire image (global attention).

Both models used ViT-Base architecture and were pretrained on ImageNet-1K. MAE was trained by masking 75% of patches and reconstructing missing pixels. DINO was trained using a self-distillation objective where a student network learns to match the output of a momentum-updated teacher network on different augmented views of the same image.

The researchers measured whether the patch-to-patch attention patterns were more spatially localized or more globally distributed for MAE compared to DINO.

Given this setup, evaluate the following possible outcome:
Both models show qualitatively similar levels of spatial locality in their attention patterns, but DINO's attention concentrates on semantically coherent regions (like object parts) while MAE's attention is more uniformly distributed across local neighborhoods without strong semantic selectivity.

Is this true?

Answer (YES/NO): NO